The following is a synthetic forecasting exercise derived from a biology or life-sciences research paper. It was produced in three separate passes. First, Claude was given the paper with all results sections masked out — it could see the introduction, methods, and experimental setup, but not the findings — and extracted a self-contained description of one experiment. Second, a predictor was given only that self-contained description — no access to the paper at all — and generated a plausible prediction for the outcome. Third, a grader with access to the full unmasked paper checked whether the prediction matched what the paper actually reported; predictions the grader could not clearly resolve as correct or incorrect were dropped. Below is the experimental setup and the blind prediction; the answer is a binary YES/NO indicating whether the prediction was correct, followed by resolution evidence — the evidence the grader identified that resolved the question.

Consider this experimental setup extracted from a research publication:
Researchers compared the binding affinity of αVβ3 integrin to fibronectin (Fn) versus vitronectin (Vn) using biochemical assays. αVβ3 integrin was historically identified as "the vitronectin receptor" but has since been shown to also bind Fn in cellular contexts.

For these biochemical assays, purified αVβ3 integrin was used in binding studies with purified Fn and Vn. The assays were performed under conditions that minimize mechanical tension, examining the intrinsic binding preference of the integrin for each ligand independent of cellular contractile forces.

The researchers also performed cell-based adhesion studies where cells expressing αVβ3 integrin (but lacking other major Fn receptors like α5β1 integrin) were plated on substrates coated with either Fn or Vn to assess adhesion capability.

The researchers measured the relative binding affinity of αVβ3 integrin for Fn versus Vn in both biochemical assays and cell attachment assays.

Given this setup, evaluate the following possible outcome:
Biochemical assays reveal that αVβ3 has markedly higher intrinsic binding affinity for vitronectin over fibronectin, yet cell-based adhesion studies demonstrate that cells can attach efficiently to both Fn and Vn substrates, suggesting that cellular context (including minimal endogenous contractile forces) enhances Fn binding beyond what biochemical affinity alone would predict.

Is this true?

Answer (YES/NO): NO